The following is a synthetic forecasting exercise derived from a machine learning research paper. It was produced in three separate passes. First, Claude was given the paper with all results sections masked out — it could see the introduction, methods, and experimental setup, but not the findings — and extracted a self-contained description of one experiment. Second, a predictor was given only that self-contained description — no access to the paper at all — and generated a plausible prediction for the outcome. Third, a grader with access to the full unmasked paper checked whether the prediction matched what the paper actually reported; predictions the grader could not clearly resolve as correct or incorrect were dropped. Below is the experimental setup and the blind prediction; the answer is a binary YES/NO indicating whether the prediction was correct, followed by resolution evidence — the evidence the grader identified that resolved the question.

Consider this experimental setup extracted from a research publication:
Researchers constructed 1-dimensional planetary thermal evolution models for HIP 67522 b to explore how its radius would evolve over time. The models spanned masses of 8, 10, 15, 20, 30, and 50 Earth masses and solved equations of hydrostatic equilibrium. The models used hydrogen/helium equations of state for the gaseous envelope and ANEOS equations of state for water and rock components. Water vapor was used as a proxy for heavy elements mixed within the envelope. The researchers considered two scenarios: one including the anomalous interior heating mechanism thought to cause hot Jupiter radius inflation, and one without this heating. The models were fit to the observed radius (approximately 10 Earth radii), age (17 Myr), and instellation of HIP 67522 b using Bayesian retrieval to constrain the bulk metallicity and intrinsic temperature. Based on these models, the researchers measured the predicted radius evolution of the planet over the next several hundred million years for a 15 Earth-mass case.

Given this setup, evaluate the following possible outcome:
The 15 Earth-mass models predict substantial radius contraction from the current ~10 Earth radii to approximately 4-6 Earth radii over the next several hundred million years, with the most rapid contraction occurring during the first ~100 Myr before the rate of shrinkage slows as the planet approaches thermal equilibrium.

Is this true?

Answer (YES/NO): NO